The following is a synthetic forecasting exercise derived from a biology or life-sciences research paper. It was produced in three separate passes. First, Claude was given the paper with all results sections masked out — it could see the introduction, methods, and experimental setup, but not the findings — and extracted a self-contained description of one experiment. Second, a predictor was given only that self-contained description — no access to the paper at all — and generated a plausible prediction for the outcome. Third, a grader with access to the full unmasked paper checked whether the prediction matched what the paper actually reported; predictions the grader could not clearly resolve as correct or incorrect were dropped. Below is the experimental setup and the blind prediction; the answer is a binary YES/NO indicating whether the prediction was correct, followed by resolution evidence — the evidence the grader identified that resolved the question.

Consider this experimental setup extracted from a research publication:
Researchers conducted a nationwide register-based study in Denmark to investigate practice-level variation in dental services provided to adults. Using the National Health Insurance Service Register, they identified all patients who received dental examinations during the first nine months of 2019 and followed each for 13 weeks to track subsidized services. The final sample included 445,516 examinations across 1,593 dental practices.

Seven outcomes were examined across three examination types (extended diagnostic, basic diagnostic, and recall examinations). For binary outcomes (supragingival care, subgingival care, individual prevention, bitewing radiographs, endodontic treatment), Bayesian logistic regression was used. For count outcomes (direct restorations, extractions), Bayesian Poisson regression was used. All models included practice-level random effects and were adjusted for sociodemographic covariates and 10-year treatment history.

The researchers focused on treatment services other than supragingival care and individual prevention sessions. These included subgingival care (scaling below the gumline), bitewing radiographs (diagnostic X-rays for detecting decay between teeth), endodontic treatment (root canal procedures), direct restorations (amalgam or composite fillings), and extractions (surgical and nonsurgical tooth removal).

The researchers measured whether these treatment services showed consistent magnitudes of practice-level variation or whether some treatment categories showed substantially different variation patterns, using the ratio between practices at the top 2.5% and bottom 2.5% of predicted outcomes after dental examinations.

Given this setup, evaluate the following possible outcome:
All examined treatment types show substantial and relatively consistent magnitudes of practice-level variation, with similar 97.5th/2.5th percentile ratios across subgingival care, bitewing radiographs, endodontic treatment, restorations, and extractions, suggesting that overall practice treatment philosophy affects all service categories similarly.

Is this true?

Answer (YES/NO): NO